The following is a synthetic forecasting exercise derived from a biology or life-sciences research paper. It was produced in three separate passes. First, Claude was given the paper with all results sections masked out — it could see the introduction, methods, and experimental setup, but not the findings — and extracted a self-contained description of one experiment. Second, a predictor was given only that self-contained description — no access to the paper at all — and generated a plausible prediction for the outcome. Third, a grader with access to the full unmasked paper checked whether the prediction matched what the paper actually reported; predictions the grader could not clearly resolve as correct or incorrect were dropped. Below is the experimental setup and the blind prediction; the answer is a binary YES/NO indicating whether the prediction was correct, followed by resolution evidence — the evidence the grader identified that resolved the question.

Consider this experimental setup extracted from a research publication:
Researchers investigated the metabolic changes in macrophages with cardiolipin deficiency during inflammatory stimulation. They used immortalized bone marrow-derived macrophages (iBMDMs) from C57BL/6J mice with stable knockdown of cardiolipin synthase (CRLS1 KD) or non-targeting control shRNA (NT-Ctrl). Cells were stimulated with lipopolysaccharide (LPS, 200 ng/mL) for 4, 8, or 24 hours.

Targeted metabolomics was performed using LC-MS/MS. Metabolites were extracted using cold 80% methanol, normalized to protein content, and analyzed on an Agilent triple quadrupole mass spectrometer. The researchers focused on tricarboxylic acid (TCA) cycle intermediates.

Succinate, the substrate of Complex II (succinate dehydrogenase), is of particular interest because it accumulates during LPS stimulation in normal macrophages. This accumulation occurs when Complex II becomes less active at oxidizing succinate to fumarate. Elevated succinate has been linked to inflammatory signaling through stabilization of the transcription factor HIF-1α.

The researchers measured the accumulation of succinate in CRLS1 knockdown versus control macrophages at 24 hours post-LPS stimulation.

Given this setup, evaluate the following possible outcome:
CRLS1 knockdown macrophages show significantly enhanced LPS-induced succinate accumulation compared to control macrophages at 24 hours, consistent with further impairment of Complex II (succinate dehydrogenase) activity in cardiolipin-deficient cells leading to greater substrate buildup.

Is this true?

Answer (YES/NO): NO